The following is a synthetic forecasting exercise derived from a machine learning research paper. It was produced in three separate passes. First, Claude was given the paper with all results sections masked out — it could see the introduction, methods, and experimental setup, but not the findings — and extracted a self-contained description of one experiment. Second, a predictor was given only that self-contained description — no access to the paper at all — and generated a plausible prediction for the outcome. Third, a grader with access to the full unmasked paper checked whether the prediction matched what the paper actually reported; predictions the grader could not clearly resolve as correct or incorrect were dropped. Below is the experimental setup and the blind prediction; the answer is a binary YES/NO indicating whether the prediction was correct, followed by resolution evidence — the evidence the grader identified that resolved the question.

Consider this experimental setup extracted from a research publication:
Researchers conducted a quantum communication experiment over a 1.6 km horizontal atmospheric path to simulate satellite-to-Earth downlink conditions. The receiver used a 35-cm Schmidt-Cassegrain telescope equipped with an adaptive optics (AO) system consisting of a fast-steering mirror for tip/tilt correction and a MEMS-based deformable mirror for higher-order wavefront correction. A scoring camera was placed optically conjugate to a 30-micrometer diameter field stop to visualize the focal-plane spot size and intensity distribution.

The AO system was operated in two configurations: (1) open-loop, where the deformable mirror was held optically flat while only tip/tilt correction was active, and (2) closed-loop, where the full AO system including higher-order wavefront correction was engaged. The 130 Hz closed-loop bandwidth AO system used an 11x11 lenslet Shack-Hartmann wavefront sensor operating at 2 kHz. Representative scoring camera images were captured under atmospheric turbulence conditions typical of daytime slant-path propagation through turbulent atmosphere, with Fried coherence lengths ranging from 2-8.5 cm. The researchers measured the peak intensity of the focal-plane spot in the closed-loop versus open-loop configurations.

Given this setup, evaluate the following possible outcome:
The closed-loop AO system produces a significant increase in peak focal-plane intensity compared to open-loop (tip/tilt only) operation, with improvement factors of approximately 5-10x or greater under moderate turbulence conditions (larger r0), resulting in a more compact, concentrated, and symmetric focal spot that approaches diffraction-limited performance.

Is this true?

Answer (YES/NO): YES